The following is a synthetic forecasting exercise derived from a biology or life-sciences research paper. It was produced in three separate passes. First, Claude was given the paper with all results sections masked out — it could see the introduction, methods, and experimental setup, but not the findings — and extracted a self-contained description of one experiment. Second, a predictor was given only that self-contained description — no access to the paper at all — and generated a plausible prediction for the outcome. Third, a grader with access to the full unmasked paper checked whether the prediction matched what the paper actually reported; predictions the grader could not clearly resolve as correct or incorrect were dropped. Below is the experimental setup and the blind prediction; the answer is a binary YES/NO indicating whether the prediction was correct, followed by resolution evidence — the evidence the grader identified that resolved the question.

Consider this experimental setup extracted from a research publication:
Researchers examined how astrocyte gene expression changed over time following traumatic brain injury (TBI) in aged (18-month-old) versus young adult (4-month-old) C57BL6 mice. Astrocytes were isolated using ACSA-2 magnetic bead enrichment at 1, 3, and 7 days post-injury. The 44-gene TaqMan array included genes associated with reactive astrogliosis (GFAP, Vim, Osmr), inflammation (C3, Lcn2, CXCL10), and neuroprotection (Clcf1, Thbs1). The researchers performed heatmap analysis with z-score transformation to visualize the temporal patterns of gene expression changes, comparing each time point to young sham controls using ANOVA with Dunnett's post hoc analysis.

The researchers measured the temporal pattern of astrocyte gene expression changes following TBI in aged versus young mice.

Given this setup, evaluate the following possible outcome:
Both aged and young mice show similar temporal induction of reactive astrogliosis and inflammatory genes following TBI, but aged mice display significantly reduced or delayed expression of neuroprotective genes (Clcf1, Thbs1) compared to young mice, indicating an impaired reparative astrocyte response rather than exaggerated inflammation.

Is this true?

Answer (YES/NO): NO